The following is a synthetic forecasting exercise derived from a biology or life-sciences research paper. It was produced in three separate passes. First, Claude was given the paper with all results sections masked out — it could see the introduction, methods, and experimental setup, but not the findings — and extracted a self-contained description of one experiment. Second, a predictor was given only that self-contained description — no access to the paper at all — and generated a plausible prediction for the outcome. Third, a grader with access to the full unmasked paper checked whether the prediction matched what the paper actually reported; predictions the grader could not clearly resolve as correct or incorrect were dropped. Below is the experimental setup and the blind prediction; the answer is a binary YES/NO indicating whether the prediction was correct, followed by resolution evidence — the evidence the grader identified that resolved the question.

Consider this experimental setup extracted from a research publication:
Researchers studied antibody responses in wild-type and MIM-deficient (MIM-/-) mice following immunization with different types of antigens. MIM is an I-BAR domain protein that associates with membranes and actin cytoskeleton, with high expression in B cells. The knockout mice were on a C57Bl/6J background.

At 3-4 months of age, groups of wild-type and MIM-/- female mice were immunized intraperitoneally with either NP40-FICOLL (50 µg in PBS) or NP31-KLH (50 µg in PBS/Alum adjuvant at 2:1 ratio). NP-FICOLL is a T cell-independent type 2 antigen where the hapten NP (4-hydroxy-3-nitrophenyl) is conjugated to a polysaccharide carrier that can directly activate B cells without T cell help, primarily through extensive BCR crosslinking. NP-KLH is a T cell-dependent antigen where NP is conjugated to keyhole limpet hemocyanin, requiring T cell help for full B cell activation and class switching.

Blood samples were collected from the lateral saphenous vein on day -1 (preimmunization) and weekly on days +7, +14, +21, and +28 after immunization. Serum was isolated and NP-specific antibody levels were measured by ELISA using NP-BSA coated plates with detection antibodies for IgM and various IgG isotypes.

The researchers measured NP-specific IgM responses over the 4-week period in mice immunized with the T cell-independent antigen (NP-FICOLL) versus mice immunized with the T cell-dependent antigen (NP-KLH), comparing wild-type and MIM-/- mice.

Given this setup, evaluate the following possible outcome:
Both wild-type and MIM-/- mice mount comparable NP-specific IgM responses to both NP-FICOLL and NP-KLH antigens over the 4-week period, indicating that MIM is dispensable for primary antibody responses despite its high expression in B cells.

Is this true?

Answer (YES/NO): NO